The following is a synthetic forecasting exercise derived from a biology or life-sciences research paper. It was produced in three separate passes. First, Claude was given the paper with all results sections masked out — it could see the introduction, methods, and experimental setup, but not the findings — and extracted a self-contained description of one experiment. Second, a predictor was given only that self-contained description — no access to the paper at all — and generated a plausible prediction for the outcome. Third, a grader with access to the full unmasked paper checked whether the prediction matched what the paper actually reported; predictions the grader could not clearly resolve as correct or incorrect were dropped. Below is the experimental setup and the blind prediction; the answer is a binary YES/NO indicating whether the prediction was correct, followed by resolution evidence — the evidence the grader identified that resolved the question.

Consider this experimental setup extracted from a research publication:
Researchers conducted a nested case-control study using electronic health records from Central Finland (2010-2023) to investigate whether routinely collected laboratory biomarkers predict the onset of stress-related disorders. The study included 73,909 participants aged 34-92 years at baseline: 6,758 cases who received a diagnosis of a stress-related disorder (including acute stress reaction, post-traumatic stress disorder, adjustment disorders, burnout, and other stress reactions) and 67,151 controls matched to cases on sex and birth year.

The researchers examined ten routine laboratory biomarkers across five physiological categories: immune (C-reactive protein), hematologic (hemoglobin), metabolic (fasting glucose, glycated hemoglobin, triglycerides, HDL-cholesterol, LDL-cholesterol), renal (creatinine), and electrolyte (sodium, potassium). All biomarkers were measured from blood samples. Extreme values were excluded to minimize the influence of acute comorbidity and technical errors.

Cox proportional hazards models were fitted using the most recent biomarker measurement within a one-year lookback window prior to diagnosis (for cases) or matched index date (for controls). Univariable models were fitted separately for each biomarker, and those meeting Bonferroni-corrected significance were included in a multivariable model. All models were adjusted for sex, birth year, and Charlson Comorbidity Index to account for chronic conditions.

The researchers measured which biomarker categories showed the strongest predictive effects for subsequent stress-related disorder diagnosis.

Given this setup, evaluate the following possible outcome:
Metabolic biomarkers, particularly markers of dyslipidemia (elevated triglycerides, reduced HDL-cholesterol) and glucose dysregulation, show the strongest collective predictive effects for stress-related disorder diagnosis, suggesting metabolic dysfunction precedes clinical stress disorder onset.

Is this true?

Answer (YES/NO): NO